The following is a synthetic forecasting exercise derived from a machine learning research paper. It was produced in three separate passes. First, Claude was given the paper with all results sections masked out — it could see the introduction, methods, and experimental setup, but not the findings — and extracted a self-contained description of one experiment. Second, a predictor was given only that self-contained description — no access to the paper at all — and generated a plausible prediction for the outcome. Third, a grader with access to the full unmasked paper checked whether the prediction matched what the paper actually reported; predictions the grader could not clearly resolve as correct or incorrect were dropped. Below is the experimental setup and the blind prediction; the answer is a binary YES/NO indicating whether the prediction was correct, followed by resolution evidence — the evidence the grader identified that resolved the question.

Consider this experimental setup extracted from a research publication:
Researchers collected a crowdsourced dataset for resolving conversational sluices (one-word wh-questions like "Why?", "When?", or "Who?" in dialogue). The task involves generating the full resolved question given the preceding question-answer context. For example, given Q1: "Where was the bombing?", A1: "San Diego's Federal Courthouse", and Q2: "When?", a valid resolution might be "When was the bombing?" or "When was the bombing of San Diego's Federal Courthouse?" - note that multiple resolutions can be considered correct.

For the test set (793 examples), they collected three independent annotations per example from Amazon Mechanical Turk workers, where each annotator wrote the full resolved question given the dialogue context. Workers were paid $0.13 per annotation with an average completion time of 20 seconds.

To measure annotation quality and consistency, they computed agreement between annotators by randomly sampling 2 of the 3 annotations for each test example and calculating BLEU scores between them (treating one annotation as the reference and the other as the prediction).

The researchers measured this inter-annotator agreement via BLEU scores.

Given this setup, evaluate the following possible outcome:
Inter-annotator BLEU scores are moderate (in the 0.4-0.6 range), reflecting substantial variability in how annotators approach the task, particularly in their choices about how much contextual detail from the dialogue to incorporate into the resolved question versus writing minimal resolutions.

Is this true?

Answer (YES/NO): YES